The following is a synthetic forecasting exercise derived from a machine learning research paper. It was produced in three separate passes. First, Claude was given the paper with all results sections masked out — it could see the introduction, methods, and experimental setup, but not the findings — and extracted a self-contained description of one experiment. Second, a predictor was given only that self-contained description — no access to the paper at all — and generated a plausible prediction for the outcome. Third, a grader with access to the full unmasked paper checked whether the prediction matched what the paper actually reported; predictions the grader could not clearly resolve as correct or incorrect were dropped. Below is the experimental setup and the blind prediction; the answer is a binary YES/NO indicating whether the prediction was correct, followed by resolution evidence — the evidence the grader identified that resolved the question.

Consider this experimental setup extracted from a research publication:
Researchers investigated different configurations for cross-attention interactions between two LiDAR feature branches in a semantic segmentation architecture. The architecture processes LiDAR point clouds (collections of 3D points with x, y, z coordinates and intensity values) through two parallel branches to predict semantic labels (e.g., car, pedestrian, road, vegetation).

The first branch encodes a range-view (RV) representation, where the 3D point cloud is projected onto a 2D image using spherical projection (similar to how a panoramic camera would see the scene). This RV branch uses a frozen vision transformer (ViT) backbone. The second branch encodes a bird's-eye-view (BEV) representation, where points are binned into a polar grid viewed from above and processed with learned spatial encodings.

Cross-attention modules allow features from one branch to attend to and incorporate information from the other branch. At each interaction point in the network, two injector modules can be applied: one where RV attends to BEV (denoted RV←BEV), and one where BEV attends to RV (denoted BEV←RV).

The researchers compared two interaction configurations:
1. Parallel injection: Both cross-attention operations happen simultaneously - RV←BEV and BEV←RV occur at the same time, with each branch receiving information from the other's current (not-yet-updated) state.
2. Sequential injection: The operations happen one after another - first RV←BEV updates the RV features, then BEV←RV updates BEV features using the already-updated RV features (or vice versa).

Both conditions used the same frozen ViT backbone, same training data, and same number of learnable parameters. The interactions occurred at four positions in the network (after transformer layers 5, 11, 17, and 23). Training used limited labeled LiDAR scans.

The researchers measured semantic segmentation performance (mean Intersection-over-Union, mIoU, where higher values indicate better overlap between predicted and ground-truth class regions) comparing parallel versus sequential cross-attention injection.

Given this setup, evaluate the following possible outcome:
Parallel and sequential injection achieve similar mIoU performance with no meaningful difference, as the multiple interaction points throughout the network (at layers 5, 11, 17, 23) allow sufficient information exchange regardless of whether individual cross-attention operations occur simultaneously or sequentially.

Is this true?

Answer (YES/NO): NO